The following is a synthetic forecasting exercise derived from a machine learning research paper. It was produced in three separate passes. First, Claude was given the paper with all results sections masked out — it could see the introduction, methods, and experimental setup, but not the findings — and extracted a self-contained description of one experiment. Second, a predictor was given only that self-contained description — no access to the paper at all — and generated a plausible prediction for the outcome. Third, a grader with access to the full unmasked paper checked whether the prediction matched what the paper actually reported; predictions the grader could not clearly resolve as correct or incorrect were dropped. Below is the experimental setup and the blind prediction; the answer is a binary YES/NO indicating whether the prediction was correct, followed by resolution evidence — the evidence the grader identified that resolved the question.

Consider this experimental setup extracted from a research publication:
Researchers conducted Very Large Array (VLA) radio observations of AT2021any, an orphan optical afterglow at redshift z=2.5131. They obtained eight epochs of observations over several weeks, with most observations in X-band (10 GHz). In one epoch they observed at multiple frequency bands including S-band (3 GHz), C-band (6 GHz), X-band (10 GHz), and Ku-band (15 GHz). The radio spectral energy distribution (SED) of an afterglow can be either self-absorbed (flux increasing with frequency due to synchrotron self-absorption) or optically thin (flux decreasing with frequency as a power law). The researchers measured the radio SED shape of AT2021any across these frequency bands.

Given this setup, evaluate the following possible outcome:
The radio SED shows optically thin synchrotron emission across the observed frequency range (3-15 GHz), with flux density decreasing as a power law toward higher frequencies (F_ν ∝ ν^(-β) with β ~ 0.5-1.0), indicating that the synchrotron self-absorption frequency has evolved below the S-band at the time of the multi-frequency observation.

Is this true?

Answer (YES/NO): NO